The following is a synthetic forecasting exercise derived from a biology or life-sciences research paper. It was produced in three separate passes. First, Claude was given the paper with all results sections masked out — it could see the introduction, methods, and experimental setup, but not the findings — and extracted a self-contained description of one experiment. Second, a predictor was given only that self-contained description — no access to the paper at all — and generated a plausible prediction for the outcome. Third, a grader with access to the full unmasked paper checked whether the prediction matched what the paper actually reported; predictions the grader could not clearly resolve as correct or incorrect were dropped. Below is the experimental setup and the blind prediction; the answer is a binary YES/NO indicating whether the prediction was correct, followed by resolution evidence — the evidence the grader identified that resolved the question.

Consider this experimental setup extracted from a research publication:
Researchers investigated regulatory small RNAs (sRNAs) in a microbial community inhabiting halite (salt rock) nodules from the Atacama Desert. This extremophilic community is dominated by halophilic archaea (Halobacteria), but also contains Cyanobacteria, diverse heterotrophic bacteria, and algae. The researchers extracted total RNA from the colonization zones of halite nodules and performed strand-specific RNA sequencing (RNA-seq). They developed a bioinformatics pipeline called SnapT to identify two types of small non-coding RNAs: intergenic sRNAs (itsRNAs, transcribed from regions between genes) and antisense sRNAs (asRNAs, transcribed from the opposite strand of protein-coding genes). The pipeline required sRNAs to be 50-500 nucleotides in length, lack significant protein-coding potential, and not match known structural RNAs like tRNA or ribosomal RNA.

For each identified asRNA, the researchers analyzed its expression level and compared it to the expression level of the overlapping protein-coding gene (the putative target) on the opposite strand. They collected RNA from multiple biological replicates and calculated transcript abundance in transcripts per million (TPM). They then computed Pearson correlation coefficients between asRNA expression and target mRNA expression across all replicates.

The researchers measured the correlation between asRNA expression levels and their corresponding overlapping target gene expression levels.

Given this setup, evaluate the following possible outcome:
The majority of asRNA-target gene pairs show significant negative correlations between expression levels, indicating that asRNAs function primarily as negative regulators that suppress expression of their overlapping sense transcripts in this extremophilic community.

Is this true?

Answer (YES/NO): NO